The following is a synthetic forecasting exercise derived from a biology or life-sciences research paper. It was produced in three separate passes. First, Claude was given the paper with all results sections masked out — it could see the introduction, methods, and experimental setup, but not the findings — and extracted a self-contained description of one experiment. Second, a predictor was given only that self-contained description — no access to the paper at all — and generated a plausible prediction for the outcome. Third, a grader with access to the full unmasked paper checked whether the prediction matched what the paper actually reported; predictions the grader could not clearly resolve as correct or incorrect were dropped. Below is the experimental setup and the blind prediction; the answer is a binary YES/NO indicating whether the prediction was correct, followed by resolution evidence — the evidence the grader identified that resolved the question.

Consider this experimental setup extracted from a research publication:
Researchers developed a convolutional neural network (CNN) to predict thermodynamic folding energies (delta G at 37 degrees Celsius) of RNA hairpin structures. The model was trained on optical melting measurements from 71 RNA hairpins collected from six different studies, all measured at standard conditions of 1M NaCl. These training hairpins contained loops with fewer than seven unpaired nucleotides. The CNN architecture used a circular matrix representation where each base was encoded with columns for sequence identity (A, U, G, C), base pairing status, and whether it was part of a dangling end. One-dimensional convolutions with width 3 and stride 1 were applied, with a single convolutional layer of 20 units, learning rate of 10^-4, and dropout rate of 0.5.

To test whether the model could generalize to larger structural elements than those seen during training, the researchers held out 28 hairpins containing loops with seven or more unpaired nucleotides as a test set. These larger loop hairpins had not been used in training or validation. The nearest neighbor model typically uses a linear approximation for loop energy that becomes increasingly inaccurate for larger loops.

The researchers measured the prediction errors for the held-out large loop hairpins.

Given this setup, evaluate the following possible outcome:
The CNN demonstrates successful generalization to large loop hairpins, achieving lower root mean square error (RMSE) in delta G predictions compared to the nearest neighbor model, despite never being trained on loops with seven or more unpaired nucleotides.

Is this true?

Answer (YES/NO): NO